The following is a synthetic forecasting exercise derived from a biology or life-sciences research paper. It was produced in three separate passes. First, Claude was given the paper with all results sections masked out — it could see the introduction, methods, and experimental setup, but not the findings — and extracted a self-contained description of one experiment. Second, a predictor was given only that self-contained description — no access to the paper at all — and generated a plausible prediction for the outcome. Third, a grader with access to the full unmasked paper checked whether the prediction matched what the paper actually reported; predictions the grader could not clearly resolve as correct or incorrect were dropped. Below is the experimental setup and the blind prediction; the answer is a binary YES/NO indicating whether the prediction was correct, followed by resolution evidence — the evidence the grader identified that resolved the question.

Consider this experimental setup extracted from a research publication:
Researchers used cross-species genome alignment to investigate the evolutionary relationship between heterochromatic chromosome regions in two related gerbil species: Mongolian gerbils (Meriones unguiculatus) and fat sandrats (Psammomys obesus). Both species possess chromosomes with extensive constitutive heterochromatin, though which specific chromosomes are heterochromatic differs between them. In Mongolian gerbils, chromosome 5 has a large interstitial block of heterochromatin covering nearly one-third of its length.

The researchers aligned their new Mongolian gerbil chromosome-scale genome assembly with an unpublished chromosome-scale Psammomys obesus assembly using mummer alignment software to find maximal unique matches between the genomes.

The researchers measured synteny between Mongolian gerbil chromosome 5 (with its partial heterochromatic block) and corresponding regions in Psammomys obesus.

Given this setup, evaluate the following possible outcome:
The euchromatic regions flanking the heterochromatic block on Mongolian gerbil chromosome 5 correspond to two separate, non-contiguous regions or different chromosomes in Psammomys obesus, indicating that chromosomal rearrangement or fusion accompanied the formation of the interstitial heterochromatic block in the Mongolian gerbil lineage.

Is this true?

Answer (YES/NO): NO